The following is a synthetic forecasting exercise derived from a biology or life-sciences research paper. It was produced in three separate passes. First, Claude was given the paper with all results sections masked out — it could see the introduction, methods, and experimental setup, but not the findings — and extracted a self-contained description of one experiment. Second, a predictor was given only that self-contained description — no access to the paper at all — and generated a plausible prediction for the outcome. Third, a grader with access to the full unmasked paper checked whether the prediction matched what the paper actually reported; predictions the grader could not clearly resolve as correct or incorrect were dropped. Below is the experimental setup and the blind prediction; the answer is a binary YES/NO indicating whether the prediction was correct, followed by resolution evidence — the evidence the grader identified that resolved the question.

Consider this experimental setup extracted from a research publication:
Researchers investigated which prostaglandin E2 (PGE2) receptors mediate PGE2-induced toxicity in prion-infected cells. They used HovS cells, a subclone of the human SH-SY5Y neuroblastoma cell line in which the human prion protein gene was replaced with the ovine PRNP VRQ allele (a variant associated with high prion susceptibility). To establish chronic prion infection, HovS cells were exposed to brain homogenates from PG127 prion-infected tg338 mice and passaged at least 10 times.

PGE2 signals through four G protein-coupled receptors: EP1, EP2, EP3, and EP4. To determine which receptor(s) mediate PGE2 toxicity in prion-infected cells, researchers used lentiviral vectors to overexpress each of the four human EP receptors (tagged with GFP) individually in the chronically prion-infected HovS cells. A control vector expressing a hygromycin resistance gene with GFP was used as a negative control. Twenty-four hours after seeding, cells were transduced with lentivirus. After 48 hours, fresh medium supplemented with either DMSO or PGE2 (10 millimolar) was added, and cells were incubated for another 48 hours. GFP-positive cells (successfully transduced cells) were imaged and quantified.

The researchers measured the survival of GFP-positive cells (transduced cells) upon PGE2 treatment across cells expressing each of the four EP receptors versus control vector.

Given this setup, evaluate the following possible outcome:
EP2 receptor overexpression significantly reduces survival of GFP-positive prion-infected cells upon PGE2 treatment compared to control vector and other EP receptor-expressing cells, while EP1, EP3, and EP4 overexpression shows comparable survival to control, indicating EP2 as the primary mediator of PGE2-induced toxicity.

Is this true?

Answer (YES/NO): NO